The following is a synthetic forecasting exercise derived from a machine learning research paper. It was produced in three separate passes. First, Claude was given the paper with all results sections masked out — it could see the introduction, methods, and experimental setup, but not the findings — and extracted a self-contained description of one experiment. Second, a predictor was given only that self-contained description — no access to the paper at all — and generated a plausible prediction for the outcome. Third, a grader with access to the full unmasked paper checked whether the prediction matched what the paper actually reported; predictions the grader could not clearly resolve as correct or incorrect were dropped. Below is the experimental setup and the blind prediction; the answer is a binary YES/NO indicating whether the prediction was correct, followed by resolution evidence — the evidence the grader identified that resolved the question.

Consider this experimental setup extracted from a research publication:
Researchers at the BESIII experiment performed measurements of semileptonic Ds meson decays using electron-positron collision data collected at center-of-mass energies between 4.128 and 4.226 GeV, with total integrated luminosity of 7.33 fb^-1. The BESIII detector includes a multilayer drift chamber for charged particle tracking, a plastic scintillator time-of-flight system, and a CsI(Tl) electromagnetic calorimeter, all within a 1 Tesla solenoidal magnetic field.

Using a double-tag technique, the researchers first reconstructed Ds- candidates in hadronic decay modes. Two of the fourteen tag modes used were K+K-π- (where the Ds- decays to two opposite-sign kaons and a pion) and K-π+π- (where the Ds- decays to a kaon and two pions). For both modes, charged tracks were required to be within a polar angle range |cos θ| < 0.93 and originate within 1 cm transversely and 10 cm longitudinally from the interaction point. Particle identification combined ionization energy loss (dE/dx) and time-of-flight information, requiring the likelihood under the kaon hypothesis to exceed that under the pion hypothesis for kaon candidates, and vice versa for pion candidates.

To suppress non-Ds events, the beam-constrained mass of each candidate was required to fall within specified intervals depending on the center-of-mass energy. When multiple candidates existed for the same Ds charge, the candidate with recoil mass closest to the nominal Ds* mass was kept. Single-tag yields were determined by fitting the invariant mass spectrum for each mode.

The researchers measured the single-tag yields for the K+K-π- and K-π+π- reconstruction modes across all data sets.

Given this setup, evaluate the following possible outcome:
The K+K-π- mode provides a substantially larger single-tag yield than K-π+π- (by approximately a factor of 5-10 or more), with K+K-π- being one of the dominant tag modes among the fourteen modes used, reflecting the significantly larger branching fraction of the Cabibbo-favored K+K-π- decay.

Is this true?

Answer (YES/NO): YES